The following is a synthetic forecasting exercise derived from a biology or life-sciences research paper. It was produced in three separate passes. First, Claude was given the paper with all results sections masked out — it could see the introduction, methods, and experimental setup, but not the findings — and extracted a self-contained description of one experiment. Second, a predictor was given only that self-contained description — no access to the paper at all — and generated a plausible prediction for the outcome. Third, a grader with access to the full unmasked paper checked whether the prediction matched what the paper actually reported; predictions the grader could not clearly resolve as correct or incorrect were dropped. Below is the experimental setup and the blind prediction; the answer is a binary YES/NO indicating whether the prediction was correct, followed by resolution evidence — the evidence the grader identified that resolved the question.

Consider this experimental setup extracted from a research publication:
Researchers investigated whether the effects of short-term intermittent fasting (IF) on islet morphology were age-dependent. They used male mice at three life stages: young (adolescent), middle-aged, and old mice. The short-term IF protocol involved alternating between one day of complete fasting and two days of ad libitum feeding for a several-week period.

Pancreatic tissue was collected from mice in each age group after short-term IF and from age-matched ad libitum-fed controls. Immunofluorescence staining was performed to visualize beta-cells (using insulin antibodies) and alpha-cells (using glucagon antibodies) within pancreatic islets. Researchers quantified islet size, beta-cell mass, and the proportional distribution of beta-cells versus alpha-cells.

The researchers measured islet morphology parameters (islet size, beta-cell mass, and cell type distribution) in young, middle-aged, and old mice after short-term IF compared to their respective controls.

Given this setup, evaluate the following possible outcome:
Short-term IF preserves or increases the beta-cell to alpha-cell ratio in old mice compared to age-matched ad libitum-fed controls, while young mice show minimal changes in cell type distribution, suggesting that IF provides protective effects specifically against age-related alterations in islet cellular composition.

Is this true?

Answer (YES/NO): NO